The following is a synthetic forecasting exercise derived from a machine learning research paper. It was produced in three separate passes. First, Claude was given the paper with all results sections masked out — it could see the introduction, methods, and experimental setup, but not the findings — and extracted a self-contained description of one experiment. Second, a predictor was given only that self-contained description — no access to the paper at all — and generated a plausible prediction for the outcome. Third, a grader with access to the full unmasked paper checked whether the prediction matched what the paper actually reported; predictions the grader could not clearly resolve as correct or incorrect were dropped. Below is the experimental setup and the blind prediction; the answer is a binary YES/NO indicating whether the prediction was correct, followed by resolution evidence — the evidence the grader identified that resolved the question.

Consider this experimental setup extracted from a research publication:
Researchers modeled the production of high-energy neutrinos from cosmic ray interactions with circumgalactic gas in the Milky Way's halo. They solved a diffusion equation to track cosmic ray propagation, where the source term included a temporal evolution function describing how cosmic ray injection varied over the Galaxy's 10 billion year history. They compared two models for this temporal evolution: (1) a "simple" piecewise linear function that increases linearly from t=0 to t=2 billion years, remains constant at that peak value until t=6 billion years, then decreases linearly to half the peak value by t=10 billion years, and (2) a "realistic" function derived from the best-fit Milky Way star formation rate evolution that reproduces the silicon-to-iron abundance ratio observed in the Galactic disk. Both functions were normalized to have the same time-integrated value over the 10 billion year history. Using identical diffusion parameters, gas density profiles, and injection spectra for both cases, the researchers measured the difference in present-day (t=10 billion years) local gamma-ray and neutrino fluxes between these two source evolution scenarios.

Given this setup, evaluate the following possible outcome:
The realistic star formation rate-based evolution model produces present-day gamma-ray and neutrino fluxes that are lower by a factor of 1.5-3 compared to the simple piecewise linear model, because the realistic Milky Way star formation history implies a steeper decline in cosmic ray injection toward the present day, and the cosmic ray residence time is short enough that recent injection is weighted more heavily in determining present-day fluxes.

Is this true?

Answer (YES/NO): NO